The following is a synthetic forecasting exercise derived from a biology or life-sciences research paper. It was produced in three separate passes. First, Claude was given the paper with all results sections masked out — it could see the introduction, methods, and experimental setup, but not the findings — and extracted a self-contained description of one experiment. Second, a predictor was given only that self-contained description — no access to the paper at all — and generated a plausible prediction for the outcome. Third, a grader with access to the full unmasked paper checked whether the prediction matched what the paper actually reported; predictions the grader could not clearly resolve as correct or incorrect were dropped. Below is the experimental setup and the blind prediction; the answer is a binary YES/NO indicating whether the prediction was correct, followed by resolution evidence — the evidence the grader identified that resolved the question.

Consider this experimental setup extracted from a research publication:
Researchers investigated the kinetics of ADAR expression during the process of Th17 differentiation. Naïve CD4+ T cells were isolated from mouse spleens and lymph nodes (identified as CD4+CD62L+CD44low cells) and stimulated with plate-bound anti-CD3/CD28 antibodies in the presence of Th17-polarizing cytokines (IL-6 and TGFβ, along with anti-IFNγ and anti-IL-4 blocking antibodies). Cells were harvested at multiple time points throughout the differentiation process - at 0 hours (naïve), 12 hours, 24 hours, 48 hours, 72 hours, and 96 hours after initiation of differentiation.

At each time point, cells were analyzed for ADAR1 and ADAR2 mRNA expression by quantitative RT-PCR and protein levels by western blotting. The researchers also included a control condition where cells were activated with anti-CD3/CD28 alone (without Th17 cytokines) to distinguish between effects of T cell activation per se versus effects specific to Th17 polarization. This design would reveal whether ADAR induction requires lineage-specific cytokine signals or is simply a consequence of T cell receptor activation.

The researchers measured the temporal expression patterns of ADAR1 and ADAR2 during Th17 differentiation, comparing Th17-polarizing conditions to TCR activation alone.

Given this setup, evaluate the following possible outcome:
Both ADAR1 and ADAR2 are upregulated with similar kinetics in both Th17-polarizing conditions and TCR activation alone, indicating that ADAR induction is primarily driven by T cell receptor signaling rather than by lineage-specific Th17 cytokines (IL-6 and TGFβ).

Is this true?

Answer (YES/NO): NO